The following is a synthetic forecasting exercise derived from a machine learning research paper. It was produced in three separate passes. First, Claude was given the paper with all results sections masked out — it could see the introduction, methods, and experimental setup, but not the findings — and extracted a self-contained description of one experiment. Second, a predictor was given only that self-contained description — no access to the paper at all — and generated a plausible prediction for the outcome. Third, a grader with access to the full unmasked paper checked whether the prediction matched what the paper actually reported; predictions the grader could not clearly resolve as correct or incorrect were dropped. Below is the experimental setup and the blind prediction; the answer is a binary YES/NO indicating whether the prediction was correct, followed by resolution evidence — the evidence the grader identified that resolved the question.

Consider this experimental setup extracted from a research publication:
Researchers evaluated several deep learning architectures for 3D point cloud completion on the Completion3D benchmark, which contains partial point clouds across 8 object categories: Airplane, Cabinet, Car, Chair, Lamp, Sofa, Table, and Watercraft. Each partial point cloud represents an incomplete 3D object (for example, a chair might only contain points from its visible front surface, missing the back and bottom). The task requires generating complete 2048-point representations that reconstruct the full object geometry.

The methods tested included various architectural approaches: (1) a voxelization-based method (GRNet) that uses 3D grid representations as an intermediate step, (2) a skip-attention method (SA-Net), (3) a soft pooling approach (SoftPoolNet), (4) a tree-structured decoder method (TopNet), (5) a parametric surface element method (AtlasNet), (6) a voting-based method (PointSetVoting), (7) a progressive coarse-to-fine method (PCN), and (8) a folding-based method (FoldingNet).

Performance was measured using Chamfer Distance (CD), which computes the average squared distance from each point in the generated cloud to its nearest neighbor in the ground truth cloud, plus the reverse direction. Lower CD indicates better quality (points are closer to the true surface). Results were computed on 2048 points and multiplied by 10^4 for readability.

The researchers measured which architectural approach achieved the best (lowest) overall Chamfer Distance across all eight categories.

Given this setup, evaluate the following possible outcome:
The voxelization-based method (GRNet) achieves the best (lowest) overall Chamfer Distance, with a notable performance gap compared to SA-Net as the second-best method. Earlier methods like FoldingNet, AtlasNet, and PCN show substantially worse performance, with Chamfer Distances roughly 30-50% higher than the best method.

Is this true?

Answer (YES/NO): NO